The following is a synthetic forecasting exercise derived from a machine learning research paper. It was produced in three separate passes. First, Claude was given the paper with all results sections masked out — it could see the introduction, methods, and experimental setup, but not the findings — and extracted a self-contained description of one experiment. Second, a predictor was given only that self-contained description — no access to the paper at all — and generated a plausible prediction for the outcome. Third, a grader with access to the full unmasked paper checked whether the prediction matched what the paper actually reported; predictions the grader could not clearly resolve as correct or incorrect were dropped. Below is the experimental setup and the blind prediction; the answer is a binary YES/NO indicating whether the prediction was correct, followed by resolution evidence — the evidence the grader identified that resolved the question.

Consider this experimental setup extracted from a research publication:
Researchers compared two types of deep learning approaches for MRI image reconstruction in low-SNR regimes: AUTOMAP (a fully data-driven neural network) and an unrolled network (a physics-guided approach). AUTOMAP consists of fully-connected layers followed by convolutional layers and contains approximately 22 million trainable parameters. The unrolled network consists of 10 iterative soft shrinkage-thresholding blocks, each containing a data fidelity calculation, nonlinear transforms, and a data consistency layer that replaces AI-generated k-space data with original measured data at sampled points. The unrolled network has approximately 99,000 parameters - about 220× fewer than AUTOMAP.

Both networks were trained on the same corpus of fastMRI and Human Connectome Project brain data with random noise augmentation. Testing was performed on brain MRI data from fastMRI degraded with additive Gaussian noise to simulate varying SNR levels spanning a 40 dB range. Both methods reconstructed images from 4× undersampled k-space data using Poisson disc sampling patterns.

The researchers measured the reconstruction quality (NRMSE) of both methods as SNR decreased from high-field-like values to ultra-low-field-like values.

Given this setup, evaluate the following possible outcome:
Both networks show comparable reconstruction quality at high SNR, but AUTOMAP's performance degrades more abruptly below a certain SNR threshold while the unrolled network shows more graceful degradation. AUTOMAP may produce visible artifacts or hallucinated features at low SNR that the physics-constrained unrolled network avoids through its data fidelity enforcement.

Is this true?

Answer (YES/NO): NO